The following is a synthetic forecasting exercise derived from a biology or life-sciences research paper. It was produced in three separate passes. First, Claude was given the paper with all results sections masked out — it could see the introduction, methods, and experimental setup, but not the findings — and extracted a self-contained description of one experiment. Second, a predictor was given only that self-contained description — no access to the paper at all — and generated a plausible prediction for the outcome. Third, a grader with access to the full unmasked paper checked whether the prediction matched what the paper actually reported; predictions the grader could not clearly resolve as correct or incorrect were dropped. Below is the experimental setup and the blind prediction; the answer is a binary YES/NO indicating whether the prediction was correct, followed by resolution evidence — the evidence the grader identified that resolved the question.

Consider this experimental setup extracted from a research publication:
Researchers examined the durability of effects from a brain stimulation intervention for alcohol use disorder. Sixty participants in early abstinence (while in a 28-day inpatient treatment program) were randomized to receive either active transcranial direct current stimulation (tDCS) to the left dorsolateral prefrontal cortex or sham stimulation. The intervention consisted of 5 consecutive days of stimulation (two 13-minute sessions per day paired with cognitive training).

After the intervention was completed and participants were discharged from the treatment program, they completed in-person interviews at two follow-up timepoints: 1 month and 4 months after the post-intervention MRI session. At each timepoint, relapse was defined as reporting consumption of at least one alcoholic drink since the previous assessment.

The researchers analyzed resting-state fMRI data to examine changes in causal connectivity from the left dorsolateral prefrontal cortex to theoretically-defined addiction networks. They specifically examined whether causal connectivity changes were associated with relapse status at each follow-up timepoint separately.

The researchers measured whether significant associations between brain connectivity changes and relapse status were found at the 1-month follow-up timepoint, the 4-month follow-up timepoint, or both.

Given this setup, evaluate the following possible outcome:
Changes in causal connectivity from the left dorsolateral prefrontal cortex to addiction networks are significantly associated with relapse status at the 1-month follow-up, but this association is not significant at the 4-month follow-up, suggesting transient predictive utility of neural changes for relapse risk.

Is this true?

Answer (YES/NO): YES